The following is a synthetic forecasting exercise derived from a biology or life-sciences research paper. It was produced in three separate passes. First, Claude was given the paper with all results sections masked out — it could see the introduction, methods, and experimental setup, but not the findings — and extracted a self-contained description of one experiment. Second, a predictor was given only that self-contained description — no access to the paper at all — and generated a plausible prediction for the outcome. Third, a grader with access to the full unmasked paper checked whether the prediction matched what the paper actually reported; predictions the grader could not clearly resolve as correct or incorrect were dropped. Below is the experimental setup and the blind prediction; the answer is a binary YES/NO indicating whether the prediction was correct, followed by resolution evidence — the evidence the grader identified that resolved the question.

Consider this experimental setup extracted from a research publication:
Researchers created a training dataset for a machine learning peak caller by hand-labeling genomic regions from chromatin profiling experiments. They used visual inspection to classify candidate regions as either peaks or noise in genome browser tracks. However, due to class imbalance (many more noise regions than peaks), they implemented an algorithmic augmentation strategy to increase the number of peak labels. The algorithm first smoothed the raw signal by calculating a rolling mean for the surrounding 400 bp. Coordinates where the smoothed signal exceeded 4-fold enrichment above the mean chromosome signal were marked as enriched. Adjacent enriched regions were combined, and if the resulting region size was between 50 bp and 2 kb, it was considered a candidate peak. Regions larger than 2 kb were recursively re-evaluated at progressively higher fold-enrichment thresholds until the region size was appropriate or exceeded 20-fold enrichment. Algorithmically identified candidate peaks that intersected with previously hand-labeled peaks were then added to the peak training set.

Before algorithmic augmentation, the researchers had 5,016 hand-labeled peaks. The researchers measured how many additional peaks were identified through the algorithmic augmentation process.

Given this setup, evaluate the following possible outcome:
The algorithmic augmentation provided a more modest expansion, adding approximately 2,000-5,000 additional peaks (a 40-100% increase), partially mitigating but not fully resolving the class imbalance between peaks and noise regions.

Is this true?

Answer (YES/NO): YES